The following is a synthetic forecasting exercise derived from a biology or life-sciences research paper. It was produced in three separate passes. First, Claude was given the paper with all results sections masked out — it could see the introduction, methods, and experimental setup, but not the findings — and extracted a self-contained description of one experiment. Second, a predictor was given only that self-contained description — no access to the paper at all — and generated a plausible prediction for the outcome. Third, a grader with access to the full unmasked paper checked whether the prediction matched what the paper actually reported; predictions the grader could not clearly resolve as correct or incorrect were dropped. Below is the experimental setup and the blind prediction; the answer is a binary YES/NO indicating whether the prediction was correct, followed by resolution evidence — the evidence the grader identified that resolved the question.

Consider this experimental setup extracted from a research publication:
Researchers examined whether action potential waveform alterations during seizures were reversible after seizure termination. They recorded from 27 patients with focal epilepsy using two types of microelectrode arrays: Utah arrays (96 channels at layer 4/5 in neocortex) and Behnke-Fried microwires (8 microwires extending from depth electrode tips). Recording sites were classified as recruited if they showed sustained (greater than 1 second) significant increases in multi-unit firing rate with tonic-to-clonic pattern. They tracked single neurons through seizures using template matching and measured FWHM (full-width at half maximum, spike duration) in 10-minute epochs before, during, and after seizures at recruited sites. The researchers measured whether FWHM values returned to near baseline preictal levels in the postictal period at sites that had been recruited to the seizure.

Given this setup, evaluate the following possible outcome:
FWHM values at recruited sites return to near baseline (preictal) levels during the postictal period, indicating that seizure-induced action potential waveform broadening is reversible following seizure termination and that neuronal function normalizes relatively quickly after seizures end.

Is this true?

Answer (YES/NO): YES